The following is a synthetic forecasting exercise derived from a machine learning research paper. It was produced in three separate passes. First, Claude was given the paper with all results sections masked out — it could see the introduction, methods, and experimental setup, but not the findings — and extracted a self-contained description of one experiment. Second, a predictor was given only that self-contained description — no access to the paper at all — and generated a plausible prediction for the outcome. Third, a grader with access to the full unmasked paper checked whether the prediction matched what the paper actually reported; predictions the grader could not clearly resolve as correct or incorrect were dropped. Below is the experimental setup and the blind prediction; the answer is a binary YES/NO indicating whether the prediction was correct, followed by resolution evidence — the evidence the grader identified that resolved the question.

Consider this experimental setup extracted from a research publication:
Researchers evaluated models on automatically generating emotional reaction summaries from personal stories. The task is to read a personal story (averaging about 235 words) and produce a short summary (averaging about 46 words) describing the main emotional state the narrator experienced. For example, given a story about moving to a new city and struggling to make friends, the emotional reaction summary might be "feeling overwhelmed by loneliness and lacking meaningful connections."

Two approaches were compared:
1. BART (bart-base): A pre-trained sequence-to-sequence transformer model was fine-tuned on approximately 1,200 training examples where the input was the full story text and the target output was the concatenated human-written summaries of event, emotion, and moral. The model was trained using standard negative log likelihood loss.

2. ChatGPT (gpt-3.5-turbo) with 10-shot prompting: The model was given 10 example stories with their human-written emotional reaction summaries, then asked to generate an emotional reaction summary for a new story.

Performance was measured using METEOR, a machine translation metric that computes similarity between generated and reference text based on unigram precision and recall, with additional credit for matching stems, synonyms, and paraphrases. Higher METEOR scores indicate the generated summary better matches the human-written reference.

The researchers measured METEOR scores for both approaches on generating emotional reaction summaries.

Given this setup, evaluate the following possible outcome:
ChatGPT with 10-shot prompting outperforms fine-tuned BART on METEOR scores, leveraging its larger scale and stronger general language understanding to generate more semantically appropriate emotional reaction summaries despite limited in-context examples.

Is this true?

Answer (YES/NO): YES